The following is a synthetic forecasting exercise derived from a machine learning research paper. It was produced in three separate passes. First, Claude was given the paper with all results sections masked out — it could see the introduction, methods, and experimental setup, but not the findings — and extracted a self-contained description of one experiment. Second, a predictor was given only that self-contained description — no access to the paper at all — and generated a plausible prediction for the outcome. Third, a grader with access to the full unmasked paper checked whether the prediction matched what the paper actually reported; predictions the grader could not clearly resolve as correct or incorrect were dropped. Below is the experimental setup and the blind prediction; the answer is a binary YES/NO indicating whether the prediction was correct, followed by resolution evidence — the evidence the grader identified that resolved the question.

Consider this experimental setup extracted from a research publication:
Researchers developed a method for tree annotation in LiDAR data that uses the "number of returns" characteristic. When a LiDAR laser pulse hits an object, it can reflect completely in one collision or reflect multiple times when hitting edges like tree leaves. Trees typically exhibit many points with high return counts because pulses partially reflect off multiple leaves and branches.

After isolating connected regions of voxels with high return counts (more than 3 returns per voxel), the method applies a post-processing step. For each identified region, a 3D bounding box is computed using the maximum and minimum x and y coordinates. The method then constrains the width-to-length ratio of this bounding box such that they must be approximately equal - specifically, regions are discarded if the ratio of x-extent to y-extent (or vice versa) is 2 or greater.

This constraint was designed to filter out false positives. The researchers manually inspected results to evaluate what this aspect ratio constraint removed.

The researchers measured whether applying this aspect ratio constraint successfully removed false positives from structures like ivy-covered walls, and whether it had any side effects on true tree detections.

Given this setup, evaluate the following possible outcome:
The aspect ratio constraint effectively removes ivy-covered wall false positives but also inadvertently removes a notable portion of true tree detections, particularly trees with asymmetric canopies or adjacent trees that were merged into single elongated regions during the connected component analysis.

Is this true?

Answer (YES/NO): NO